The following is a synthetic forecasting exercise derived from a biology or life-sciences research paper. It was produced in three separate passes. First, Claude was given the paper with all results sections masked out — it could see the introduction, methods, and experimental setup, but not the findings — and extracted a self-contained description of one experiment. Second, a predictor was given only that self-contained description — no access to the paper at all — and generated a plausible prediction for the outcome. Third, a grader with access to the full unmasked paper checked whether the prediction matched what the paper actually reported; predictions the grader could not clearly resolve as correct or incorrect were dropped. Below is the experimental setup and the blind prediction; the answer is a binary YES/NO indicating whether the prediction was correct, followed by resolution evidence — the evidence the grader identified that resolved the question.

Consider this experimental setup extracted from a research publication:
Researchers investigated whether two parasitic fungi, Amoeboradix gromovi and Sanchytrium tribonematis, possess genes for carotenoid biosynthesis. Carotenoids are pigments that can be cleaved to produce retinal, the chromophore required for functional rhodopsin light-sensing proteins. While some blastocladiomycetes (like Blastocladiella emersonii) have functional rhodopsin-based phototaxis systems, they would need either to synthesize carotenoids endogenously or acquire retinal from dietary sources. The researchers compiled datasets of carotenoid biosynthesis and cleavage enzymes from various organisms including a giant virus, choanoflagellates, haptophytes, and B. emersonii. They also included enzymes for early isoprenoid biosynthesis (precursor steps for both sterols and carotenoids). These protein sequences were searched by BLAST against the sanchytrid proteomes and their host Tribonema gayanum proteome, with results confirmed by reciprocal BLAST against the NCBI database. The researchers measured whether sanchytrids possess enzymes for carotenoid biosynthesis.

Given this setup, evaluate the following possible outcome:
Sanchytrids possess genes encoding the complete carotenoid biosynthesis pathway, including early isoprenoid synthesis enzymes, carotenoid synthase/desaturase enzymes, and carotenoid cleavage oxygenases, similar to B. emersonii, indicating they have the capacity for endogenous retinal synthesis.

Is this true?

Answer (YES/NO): NO